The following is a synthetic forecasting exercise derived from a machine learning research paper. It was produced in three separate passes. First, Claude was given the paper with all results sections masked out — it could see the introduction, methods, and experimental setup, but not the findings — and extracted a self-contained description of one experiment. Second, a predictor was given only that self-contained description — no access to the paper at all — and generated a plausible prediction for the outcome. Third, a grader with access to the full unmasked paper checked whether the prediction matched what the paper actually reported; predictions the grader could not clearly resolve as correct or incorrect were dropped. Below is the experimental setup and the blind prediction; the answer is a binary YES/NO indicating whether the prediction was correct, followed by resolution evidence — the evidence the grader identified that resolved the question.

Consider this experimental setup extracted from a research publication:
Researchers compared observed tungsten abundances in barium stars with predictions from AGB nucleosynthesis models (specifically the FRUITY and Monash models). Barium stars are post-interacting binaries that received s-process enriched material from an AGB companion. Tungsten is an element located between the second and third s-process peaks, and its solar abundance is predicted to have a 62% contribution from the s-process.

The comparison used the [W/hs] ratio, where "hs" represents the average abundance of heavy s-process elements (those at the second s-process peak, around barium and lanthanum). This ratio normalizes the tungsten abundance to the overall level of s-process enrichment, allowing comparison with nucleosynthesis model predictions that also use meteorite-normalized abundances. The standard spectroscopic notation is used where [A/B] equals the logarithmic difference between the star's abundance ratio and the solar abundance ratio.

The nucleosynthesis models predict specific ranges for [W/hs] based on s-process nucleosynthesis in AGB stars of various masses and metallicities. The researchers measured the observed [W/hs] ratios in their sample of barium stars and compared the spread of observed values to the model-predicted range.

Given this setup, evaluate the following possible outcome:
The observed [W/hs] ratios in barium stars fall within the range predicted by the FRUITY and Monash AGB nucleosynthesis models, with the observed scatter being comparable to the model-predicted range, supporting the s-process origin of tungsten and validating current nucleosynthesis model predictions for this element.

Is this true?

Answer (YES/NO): NO